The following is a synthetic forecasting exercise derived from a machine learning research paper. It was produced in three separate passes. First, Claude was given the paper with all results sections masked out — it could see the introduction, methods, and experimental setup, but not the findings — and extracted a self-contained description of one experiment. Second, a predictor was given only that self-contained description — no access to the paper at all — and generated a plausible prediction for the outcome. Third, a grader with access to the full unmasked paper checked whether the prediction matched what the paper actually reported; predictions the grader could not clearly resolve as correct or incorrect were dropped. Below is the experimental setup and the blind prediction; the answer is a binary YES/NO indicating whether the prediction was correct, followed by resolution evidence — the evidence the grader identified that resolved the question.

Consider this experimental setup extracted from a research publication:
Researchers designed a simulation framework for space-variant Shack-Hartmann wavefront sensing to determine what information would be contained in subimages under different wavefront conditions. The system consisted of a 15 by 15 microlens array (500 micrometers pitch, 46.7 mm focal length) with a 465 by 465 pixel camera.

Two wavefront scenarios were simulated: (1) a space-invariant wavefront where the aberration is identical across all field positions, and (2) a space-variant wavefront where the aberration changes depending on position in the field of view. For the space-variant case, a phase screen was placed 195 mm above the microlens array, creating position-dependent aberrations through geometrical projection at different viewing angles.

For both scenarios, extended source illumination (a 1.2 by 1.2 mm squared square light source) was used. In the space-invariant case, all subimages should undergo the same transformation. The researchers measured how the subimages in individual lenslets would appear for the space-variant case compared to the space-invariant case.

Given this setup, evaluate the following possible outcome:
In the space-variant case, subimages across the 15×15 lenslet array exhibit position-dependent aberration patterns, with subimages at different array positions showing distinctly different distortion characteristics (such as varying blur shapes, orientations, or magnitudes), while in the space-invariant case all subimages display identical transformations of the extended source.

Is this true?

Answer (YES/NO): YES